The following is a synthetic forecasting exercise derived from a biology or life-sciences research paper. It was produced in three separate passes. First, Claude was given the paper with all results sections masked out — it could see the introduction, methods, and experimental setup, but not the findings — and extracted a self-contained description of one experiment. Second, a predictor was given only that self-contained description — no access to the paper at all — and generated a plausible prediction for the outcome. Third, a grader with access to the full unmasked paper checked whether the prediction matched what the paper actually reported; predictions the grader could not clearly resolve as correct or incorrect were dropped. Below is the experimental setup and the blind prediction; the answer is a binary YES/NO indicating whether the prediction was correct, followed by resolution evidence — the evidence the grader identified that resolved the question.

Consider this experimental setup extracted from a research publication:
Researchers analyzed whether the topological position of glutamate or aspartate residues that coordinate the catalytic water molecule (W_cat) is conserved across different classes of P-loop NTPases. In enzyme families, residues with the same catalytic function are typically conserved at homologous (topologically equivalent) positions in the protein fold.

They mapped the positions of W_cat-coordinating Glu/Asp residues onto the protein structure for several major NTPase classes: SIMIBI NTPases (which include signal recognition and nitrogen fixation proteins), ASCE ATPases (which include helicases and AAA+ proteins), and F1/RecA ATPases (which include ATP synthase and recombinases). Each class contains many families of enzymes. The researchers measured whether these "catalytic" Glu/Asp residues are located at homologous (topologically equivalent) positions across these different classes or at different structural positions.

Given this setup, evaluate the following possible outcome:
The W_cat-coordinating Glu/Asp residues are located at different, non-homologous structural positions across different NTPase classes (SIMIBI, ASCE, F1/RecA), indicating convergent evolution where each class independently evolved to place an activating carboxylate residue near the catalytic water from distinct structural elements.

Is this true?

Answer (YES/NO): YES